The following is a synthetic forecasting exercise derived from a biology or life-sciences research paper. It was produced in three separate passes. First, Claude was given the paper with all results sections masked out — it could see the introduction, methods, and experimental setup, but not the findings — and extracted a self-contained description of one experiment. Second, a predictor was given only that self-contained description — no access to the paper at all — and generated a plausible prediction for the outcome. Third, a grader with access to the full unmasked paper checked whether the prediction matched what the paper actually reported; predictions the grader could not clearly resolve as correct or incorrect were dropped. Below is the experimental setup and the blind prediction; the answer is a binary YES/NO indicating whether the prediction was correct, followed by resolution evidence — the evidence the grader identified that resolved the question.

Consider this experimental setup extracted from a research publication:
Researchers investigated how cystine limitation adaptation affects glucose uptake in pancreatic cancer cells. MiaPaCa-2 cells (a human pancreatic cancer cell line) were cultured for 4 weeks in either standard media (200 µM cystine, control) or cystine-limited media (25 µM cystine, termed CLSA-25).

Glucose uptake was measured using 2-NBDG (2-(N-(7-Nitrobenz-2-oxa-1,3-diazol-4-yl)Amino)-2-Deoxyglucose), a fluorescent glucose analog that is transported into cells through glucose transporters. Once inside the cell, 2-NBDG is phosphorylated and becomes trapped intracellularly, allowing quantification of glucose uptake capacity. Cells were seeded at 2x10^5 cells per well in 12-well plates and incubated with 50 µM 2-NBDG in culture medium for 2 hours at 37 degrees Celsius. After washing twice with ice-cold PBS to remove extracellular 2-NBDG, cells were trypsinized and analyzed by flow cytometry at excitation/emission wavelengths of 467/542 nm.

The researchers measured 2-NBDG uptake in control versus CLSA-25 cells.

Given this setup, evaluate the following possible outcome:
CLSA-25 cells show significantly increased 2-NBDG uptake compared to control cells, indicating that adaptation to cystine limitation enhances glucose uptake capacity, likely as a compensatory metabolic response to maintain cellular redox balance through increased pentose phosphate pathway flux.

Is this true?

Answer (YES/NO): YES